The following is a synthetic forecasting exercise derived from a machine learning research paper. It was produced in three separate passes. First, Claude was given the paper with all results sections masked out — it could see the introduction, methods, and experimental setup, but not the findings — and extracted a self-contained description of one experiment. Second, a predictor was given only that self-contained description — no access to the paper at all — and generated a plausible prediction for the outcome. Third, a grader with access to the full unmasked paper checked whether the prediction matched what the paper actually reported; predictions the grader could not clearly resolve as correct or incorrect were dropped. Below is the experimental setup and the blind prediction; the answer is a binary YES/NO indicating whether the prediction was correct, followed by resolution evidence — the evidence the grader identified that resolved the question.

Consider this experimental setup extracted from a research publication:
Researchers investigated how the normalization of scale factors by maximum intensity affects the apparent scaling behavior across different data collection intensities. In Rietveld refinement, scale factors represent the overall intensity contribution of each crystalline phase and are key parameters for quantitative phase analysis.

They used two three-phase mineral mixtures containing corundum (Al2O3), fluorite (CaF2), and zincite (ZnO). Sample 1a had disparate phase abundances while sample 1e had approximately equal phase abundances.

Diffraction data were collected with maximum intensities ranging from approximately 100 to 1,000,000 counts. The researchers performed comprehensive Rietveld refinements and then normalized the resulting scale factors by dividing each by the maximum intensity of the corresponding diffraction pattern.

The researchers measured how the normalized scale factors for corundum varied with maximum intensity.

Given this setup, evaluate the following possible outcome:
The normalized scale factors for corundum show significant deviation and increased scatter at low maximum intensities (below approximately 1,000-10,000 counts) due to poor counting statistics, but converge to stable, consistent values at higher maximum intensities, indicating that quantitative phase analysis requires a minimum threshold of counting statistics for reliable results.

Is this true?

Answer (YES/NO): YES